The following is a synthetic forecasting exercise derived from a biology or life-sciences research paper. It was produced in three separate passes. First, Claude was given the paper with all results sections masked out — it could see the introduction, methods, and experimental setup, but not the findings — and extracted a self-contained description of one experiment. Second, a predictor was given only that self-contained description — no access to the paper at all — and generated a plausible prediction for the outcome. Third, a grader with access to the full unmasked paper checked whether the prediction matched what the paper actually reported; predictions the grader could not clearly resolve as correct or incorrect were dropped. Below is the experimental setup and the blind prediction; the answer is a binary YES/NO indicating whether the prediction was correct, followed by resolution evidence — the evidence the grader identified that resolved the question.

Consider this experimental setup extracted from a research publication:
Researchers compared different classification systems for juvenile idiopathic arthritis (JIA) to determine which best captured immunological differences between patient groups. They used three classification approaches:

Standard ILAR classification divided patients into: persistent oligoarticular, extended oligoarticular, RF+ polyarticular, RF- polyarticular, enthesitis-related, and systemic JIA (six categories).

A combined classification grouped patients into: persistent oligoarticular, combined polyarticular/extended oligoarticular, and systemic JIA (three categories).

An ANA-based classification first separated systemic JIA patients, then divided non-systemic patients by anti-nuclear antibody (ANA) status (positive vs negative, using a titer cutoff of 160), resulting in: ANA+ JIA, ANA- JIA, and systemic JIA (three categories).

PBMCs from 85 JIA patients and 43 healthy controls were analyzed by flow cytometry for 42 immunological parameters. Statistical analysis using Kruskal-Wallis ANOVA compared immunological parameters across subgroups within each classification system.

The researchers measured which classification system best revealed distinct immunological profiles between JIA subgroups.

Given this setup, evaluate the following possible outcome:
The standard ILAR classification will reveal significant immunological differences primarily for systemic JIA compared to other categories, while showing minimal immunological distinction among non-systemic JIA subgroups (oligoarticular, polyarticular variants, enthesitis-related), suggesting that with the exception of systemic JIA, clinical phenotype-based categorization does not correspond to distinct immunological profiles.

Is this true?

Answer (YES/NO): YES